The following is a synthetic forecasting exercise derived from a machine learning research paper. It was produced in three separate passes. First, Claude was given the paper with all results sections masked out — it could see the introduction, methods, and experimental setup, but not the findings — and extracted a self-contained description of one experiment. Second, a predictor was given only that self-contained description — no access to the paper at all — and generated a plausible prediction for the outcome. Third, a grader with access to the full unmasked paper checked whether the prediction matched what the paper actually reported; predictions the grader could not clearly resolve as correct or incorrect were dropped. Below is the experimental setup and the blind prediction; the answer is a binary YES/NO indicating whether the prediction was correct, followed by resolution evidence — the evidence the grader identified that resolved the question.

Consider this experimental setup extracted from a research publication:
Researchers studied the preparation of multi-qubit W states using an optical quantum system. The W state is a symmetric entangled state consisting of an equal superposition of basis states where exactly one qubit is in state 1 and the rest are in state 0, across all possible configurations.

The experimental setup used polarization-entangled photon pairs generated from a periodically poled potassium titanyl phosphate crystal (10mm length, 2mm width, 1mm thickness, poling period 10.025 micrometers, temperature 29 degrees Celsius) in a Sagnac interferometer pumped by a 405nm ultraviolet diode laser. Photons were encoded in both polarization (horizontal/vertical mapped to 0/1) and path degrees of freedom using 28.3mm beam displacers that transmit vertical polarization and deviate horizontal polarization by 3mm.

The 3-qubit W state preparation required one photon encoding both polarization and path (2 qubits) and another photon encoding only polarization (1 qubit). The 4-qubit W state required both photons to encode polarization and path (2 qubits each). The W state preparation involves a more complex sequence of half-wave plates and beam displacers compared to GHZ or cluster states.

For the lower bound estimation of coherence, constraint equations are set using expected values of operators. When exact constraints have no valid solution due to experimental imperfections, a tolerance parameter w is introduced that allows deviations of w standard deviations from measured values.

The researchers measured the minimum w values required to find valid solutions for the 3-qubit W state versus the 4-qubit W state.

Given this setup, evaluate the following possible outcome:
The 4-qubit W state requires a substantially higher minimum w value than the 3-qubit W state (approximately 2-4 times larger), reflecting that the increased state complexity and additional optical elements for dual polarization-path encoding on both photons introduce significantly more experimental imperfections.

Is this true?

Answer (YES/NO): NO